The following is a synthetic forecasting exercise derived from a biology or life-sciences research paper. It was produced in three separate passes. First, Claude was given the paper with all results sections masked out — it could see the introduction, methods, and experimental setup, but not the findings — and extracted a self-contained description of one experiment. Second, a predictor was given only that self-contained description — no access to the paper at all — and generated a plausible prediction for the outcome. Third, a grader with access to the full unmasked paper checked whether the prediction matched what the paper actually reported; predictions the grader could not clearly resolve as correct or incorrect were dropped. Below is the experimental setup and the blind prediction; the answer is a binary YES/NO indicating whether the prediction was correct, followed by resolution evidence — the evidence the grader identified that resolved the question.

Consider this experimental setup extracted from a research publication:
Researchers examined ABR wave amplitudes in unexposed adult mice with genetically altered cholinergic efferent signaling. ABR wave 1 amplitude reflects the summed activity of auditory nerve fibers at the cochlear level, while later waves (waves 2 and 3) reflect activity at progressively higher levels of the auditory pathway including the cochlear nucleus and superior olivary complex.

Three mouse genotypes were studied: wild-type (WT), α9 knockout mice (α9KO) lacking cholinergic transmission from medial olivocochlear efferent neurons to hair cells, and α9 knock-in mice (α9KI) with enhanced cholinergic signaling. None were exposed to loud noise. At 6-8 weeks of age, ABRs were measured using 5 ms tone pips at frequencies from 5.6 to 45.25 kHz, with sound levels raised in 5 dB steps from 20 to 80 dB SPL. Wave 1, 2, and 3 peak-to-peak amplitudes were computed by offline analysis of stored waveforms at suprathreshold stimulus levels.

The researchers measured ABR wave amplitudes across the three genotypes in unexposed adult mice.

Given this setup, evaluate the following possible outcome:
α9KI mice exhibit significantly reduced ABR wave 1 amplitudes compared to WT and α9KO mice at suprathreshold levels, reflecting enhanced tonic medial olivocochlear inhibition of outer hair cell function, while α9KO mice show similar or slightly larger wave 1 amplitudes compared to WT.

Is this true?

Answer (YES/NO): NO